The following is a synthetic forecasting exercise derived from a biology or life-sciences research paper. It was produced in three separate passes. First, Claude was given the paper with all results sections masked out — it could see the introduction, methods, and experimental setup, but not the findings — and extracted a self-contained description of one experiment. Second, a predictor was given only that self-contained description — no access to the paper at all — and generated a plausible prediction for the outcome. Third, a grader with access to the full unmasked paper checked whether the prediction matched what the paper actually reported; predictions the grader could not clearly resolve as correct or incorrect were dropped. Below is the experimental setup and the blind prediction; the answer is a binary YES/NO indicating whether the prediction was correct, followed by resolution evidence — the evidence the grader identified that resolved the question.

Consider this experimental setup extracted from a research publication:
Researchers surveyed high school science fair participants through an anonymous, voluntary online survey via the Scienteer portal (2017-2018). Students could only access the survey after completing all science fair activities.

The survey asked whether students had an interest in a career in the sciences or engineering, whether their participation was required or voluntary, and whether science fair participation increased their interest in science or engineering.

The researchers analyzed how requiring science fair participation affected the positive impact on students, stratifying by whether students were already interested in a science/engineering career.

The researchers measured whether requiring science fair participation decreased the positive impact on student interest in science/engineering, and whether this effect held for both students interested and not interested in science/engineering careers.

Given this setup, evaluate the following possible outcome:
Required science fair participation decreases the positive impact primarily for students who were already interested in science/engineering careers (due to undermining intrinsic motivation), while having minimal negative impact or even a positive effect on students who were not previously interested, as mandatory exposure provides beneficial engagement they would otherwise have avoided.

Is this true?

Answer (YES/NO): NO